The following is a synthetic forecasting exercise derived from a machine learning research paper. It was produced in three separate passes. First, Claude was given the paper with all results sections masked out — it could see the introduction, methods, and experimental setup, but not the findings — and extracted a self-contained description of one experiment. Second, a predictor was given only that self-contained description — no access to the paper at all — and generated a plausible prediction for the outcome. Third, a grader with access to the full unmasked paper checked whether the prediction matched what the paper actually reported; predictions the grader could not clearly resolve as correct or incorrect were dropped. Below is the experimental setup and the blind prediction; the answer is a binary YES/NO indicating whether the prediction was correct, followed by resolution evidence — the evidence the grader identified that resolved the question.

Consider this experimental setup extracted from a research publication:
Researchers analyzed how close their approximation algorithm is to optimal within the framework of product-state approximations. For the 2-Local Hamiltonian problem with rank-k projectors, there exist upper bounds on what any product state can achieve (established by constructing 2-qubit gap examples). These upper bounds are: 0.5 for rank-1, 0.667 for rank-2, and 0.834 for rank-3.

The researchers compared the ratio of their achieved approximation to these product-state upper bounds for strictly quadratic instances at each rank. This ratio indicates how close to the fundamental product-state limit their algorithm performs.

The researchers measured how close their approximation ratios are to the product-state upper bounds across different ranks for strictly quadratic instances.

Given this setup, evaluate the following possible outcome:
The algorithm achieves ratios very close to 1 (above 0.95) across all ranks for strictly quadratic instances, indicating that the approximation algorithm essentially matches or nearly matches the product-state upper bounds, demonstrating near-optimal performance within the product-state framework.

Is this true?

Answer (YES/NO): NO